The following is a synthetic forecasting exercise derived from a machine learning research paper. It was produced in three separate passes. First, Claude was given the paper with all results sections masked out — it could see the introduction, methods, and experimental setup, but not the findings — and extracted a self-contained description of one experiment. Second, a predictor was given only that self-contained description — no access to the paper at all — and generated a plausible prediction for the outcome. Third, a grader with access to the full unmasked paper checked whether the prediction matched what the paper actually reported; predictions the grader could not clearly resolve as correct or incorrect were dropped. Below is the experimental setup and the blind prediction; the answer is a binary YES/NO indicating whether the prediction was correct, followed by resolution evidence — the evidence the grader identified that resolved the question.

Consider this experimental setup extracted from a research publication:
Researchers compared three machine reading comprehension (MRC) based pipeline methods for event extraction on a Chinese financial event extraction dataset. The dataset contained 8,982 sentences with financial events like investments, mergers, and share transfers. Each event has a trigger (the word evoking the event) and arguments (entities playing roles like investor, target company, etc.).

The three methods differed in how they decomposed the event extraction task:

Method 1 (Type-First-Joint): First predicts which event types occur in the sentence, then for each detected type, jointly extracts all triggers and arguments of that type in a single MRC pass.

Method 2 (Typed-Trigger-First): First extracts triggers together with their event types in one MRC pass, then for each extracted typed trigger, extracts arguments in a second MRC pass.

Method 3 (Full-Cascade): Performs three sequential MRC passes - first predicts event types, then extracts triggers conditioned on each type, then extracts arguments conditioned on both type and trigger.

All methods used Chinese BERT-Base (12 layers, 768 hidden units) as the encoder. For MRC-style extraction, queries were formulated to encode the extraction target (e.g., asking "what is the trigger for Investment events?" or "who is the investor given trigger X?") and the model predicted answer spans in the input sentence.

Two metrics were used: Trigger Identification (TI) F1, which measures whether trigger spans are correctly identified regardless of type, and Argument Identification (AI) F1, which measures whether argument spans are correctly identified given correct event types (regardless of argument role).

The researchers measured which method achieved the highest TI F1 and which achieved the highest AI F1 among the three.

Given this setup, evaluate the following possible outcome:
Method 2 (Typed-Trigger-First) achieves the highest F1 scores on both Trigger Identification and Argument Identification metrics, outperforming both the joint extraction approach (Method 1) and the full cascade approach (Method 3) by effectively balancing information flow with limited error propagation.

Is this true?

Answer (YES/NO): NO